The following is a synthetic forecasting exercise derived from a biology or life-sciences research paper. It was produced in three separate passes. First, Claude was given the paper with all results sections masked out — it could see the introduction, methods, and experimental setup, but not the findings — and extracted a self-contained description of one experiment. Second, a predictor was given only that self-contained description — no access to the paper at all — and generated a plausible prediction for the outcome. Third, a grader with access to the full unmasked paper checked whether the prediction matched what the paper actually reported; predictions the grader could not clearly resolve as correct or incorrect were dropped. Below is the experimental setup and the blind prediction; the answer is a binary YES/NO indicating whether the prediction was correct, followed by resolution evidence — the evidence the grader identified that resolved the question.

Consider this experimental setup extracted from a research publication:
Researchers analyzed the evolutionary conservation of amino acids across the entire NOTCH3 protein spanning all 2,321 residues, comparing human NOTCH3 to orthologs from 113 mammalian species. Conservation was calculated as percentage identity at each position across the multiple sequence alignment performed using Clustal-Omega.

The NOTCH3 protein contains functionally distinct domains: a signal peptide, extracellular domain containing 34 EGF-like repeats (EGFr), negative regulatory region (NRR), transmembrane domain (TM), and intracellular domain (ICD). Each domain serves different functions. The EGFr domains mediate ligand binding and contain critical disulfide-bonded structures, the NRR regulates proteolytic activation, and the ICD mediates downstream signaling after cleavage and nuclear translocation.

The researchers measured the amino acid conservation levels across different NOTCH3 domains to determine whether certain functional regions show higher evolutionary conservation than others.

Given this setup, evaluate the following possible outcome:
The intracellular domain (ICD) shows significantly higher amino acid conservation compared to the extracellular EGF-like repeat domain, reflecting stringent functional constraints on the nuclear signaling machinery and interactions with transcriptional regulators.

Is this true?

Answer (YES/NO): NO